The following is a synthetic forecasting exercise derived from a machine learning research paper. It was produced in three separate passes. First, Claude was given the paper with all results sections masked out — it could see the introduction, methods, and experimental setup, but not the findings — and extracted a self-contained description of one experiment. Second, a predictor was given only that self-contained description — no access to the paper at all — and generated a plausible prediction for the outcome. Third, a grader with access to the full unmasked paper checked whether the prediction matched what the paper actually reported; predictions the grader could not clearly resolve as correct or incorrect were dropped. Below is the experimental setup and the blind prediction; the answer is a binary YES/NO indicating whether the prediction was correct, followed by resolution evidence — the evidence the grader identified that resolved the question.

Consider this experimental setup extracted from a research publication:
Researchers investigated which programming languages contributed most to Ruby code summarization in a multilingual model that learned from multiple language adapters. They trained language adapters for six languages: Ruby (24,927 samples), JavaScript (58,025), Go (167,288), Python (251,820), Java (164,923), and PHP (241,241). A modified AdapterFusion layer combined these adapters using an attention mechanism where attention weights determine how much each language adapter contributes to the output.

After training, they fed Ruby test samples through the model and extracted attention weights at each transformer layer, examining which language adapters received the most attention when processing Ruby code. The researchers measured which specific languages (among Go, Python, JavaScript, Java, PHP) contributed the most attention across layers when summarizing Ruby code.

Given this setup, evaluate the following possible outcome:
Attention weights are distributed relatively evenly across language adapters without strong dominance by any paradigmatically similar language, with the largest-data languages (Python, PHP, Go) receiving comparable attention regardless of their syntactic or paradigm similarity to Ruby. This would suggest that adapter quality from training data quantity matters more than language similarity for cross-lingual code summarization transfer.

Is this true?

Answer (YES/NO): NO